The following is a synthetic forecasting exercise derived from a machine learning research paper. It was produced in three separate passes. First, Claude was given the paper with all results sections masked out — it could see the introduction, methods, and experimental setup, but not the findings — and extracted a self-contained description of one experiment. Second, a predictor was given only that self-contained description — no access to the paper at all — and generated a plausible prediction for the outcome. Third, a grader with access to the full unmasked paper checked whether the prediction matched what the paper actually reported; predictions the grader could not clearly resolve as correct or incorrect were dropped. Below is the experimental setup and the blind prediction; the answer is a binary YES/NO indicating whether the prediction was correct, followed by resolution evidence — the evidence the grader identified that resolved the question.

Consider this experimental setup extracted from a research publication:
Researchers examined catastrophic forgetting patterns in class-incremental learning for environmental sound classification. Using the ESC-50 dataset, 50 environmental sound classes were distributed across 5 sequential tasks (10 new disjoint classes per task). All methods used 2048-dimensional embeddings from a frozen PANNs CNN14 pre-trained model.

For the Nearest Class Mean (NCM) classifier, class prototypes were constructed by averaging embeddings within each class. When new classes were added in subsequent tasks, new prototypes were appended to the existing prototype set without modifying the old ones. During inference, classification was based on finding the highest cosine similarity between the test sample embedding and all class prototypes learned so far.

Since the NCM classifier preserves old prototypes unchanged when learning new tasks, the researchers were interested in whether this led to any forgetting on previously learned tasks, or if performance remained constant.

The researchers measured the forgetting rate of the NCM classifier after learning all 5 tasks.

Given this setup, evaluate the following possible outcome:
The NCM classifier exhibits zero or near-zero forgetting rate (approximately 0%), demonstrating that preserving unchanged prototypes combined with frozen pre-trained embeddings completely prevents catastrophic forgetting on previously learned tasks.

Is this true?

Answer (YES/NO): NO